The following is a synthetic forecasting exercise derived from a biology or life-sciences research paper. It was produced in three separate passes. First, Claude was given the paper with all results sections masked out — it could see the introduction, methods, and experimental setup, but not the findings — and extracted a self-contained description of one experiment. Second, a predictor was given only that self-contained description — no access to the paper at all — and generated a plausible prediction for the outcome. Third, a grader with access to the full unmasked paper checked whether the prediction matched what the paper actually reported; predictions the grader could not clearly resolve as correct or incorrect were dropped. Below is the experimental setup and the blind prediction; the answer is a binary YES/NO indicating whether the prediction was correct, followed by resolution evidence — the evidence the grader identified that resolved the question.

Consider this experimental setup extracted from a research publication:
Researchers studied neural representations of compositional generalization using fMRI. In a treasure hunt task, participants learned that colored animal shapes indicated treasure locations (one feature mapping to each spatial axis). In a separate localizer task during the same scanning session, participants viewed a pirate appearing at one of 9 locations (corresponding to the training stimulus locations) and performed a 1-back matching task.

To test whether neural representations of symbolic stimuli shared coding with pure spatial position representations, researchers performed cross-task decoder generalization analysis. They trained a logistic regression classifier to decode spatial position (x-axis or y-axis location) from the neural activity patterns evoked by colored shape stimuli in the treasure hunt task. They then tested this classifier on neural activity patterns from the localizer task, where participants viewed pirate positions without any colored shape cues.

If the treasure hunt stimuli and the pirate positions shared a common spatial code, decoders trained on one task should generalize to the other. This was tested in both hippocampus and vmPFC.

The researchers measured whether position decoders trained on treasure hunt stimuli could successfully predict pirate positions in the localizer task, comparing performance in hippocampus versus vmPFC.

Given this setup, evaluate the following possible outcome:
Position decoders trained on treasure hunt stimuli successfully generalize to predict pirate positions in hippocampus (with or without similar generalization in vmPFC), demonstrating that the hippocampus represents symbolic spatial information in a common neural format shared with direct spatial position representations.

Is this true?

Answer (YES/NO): NO